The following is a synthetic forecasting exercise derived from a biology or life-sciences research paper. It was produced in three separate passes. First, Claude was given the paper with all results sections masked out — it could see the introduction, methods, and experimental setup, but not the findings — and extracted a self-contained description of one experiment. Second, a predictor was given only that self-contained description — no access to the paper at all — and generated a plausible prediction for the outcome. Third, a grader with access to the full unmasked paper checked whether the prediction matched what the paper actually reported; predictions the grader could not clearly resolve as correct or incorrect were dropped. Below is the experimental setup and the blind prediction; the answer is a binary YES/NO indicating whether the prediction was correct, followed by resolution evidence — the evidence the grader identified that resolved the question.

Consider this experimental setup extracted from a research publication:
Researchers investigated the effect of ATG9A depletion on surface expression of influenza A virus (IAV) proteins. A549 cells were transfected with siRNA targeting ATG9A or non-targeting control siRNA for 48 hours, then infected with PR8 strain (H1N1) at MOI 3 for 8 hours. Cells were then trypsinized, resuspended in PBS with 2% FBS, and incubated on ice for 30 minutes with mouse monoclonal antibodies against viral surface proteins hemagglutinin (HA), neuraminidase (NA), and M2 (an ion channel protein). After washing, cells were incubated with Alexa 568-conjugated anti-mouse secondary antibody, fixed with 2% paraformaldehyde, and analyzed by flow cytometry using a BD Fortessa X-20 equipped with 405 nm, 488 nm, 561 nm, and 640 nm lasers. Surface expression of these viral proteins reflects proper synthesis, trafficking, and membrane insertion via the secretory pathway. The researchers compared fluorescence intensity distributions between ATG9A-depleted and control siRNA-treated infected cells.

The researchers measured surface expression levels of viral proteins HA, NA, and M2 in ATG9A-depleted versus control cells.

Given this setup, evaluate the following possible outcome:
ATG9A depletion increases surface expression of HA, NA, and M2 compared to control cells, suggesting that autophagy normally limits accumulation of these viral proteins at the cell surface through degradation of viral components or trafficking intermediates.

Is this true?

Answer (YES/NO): YES